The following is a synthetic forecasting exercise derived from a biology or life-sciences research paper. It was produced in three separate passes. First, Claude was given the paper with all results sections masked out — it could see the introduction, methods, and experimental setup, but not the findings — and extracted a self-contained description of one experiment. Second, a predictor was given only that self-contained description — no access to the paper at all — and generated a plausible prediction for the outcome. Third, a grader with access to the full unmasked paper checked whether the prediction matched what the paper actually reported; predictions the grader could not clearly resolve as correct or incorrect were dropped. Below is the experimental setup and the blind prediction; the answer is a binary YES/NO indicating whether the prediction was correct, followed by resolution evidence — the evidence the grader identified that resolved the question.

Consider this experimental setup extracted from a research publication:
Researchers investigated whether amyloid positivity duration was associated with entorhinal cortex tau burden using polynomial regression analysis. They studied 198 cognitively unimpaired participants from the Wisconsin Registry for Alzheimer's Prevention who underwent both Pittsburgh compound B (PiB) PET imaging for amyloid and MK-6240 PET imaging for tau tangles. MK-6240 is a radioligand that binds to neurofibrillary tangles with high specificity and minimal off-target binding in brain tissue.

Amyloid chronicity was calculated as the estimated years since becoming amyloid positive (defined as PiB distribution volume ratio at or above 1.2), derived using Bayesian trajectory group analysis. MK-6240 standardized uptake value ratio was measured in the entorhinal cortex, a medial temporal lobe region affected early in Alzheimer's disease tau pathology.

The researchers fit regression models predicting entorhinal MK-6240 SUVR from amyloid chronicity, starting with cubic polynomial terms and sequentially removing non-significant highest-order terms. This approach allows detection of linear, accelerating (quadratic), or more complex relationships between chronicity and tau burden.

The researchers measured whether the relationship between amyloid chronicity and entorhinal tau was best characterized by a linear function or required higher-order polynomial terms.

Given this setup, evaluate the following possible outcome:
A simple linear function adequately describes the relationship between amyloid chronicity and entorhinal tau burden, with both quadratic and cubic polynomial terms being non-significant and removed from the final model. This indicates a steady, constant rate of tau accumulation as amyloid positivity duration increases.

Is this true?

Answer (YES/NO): NO